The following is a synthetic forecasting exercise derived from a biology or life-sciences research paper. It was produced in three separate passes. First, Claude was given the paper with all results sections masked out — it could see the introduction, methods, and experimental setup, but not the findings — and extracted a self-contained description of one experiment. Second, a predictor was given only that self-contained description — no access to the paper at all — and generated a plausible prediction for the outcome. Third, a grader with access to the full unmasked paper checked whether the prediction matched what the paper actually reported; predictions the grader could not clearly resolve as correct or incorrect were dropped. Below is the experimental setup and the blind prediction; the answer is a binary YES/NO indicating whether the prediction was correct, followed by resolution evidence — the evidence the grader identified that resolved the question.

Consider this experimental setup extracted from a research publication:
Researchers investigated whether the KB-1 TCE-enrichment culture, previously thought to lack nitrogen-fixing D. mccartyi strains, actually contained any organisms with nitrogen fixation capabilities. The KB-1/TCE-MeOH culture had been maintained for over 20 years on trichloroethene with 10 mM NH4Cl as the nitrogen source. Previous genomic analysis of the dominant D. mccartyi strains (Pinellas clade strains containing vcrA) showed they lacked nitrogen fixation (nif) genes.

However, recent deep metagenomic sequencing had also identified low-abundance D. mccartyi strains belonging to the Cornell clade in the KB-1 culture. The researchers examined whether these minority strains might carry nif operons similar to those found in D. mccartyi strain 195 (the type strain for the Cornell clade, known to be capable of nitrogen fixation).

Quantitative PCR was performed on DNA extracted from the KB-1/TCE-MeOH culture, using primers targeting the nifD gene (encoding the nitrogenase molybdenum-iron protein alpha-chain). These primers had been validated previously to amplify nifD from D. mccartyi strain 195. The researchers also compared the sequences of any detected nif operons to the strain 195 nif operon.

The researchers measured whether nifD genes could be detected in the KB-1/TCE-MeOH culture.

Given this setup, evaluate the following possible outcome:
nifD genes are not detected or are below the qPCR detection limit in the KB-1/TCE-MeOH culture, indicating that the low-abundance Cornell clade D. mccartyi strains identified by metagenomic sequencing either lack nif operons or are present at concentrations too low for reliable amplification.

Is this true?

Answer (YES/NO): NO